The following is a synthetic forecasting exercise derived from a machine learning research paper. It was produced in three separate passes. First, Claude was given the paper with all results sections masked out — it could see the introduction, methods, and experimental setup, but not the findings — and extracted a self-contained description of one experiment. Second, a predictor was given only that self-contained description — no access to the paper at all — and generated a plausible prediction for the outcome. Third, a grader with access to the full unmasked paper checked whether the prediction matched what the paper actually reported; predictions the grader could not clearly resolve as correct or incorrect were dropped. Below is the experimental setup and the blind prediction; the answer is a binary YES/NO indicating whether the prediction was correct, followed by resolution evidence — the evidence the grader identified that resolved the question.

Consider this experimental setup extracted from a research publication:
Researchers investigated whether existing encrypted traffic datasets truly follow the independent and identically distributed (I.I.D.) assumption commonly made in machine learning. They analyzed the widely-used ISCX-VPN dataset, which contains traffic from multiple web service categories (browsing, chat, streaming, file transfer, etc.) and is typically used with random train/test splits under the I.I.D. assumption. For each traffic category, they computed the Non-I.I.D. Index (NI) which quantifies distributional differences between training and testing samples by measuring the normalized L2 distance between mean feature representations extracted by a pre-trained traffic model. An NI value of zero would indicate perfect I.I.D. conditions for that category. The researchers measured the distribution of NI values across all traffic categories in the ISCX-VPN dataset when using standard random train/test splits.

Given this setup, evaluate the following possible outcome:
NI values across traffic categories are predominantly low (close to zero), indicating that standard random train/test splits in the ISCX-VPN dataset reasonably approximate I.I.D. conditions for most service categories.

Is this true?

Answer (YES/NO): NO